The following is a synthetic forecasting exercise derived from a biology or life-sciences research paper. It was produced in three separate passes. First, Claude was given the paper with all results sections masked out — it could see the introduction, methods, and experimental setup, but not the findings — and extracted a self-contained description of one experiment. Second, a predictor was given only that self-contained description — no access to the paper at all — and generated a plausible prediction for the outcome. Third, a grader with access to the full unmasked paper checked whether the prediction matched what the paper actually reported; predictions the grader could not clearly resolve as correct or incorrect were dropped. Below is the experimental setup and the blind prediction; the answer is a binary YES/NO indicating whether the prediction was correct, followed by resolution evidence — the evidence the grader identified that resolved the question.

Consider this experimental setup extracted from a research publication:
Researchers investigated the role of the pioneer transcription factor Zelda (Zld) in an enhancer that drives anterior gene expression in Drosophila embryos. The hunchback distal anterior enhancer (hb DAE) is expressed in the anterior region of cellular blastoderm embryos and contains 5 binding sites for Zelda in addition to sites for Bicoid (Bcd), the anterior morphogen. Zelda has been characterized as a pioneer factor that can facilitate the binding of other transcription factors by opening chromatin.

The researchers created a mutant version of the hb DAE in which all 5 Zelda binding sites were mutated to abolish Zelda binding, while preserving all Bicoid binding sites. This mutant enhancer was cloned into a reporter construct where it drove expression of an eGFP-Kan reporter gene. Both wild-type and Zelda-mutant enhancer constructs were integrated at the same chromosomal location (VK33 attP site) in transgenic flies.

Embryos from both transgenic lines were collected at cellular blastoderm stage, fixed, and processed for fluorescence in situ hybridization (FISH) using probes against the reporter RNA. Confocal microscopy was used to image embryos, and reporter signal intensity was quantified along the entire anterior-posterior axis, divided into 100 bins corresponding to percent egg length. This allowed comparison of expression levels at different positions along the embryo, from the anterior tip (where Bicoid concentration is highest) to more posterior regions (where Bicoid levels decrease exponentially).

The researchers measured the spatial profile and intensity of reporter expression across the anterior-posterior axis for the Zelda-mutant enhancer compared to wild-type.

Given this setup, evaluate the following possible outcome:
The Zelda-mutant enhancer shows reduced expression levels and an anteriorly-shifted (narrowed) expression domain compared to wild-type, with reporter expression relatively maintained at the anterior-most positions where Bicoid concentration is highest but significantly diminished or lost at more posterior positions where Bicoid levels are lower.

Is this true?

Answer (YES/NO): YES